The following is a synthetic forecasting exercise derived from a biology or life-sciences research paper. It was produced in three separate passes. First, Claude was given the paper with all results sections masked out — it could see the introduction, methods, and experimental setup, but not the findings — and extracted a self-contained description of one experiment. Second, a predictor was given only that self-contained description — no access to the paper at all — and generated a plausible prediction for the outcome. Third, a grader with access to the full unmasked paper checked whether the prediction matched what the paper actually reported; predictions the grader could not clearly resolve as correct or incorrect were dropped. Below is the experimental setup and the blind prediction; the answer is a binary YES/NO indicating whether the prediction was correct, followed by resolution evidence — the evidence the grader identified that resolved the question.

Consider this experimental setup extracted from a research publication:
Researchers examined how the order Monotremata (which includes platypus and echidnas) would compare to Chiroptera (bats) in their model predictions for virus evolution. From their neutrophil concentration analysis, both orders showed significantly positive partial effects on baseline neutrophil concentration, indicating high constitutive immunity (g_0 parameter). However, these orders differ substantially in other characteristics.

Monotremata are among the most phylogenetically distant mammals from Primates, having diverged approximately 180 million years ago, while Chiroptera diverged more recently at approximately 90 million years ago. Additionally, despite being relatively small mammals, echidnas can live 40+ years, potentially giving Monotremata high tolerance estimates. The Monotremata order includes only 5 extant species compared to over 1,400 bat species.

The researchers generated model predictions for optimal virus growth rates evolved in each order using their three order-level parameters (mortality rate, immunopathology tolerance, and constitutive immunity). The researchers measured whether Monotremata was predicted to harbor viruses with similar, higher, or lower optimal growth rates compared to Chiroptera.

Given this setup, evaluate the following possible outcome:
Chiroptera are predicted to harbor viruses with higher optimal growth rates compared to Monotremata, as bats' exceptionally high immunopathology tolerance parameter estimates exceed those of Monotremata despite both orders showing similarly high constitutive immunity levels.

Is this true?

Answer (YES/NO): NO